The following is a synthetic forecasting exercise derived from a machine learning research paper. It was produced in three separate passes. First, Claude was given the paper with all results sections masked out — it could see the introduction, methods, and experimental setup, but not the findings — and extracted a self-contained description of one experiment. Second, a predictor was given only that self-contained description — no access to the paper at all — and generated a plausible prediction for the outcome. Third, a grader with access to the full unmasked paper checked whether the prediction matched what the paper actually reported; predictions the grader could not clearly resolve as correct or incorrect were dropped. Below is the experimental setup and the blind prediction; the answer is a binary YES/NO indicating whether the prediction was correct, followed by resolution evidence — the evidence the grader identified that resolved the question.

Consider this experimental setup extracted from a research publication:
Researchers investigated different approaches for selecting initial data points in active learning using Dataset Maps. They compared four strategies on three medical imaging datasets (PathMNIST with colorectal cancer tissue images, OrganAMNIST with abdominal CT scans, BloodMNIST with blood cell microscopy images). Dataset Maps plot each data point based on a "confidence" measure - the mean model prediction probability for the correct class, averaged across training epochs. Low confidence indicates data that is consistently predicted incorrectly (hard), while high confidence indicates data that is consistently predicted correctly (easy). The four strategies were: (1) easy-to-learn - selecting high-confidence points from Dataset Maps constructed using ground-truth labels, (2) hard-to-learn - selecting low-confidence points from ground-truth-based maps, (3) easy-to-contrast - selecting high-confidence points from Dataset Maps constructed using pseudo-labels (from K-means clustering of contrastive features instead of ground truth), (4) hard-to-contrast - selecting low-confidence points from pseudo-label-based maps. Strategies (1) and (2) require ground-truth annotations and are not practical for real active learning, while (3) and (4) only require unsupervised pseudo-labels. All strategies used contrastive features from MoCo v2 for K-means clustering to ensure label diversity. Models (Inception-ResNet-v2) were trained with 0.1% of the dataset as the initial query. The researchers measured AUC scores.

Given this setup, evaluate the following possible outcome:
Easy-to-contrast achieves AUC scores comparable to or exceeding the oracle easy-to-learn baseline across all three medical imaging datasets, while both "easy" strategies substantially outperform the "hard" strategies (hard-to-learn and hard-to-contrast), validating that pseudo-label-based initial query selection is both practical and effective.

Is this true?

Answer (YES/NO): NO